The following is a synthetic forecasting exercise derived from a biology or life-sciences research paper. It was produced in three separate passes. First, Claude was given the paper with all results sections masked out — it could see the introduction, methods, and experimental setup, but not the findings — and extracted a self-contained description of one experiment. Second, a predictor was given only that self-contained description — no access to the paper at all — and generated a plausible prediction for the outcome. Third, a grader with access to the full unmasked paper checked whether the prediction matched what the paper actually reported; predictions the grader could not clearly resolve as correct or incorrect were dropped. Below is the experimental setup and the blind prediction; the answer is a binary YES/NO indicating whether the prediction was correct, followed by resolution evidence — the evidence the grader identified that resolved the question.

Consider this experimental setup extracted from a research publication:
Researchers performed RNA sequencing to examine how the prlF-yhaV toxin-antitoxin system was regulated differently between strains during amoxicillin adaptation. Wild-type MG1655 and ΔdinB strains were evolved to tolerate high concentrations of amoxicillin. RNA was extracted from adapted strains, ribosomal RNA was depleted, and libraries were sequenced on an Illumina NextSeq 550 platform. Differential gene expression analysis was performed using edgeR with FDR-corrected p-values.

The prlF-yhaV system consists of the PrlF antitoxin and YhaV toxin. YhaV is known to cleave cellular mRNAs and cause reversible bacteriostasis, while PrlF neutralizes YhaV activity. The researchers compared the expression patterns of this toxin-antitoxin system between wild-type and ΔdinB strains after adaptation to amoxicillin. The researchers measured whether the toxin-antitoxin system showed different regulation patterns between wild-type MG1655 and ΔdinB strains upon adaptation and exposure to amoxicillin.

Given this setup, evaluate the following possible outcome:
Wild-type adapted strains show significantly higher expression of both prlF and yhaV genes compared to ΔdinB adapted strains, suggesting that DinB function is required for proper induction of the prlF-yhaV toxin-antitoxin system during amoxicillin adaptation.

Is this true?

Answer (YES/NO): YES